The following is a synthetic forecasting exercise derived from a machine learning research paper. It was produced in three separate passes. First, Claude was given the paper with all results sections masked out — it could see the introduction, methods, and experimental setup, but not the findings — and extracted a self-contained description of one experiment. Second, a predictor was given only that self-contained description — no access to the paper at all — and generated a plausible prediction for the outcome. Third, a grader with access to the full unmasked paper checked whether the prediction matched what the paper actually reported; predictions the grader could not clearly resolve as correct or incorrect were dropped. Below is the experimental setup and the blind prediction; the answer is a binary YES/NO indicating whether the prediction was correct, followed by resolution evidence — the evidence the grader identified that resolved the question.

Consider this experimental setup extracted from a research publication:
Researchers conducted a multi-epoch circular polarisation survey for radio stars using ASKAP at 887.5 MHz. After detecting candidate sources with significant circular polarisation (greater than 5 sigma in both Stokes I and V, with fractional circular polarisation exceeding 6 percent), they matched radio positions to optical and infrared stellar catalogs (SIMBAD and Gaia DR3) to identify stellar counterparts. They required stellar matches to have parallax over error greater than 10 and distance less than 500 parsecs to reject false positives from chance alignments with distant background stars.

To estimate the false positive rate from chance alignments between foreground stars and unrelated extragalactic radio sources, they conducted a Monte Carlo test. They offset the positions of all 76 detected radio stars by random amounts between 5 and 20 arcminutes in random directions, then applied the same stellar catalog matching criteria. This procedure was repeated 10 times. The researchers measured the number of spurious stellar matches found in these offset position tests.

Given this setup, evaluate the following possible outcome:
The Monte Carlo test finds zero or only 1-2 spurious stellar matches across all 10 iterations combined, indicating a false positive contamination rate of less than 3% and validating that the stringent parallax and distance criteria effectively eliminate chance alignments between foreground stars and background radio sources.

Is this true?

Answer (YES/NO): YES